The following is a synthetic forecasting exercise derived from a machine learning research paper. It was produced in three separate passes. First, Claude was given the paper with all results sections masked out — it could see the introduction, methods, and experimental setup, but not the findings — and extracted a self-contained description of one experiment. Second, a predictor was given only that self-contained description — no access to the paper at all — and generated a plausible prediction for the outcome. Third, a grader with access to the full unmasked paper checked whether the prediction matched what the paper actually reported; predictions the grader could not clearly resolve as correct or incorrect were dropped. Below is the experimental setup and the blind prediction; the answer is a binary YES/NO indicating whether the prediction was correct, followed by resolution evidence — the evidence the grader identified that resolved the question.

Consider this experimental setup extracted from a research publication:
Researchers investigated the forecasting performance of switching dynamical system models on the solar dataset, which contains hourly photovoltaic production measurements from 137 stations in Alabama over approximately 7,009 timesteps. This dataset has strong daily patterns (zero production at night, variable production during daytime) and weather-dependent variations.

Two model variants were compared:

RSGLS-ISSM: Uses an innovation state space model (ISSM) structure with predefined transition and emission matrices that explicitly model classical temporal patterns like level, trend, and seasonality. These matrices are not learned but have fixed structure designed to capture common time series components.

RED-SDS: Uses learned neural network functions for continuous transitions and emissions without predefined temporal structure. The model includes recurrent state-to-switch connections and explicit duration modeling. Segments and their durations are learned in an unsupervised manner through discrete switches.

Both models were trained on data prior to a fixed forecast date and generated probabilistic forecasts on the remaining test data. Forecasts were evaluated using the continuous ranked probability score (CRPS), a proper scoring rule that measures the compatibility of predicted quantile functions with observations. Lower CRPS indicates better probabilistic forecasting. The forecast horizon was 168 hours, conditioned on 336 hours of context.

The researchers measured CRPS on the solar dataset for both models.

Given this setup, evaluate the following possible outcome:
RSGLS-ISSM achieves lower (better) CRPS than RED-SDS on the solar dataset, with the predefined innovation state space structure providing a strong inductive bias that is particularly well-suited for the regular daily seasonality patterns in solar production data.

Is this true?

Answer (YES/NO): YES